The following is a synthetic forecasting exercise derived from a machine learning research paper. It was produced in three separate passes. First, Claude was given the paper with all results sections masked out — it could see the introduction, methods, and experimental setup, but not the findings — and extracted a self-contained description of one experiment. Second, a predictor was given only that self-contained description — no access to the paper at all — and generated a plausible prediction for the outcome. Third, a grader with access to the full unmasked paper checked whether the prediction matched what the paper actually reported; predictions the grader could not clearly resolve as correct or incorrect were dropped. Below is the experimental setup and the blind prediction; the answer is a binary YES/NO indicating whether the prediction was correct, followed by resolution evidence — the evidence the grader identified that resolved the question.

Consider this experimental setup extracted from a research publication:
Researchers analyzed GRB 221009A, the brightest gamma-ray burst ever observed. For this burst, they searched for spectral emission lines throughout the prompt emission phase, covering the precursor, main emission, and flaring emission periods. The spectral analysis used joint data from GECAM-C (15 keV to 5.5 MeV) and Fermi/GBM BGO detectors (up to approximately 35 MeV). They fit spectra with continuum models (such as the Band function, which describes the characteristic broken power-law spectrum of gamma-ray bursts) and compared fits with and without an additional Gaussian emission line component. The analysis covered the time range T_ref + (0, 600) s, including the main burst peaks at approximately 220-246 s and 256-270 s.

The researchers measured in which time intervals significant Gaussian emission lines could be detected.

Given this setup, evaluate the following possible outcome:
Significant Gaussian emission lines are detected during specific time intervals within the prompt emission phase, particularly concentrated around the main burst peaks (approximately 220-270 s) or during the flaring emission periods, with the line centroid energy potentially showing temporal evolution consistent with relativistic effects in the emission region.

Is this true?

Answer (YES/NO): NO